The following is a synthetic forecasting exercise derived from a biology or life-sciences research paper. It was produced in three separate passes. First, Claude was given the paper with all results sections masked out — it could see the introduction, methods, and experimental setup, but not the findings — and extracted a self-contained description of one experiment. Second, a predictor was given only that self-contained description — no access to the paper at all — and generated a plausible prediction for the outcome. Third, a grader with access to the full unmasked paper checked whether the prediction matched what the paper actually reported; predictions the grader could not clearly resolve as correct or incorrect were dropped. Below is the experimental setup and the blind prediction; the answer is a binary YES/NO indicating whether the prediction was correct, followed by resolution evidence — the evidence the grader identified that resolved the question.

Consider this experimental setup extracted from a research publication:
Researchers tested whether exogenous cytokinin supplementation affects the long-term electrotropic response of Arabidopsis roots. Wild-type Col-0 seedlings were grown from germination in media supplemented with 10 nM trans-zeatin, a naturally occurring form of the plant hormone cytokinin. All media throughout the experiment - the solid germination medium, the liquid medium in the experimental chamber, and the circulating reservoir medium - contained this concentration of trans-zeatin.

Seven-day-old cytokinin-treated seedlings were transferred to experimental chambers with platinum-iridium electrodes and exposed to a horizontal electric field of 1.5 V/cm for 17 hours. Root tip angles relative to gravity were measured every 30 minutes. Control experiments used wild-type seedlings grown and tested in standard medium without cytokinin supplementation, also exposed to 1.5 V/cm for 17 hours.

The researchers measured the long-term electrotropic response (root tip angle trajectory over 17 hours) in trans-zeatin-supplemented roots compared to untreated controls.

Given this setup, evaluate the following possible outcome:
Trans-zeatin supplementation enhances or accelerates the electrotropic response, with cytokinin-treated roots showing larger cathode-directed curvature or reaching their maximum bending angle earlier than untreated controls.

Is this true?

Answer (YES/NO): NO